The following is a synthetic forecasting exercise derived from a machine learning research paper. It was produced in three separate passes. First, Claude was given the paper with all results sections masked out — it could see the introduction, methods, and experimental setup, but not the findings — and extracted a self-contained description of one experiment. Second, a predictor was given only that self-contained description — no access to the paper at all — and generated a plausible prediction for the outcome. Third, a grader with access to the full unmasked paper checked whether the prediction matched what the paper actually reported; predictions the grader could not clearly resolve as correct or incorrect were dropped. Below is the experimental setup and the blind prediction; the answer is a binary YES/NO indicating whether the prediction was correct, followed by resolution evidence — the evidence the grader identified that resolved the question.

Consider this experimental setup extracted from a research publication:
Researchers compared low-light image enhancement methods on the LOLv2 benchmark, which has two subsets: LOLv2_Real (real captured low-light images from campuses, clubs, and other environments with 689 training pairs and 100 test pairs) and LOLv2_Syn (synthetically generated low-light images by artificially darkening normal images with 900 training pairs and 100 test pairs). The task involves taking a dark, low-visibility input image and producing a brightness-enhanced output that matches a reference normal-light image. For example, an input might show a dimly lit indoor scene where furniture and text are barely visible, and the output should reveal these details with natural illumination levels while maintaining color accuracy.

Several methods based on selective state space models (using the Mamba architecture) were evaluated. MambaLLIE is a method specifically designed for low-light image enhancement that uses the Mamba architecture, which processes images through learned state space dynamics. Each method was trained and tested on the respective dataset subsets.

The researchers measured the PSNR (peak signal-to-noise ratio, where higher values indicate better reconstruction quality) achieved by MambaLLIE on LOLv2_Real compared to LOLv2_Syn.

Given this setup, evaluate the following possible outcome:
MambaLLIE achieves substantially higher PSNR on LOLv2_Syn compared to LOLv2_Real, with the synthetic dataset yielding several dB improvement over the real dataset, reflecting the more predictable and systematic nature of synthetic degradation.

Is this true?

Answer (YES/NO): YES